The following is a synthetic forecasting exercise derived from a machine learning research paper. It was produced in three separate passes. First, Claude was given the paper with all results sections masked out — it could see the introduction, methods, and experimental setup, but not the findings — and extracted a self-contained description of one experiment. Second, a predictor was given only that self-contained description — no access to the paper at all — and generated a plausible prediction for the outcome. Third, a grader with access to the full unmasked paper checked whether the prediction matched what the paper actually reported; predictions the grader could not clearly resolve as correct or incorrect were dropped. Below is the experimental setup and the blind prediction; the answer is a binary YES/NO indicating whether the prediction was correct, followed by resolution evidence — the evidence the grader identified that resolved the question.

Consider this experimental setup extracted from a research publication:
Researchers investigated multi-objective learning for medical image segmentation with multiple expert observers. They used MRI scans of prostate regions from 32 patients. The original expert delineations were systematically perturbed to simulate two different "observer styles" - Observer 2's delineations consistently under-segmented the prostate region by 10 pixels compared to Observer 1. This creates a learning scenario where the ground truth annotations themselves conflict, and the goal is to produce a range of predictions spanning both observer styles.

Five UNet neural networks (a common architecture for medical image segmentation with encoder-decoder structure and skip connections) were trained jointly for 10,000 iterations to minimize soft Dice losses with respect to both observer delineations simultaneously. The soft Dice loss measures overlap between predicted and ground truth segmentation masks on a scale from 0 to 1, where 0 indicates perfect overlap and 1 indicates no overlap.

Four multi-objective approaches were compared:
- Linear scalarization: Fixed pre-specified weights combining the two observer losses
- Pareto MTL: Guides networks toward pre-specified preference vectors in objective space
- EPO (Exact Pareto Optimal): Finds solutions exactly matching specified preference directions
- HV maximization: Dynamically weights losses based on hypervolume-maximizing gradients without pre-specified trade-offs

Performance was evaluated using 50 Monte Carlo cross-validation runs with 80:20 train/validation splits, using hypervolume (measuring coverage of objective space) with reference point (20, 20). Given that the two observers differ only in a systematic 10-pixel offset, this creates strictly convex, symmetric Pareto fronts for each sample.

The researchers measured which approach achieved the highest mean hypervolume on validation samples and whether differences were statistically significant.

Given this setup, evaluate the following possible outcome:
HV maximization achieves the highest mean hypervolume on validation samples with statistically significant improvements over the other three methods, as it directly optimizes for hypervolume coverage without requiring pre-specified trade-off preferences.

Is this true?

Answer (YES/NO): NO